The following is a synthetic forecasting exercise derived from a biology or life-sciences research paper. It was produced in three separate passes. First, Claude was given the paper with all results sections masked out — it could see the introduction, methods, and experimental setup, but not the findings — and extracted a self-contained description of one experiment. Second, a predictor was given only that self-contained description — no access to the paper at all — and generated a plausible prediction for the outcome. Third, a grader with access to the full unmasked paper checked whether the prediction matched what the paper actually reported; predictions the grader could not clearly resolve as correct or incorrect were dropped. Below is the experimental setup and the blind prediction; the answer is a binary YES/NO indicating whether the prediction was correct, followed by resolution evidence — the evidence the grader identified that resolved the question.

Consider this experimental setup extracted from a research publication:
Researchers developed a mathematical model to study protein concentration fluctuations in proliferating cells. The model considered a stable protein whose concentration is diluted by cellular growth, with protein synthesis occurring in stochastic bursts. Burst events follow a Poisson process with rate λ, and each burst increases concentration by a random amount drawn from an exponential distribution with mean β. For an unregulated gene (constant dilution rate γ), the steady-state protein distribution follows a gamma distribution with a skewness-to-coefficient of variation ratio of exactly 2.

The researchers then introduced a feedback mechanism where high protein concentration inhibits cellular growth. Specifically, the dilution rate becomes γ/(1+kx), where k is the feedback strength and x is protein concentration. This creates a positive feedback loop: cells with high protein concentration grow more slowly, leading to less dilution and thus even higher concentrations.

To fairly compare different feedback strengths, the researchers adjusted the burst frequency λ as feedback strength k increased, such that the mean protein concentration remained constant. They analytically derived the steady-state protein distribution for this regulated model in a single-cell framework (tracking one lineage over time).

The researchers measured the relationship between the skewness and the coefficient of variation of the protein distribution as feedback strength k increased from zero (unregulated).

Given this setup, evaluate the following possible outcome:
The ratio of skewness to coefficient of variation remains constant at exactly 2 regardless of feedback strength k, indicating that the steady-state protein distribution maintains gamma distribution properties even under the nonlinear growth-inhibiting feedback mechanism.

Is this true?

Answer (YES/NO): NO